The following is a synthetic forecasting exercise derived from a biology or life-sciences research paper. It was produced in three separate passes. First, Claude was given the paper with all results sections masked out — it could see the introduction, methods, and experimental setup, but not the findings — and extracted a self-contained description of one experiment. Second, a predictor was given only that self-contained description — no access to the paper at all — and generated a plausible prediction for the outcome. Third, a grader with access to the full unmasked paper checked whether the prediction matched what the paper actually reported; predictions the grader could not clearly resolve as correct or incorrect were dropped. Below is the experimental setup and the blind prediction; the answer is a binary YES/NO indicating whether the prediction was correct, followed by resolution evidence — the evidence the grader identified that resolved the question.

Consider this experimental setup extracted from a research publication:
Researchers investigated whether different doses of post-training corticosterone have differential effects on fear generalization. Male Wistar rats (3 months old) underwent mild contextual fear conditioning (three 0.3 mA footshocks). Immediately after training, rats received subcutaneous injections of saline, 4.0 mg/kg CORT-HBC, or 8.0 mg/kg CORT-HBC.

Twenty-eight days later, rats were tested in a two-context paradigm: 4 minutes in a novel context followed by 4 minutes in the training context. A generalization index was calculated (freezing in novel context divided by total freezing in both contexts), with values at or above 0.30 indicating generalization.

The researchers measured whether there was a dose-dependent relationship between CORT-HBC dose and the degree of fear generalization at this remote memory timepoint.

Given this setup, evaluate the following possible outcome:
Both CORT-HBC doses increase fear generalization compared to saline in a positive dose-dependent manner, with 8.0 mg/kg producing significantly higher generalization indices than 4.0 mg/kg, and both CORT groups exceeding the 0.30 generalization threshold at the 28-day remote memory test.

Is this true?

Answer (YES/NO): NO